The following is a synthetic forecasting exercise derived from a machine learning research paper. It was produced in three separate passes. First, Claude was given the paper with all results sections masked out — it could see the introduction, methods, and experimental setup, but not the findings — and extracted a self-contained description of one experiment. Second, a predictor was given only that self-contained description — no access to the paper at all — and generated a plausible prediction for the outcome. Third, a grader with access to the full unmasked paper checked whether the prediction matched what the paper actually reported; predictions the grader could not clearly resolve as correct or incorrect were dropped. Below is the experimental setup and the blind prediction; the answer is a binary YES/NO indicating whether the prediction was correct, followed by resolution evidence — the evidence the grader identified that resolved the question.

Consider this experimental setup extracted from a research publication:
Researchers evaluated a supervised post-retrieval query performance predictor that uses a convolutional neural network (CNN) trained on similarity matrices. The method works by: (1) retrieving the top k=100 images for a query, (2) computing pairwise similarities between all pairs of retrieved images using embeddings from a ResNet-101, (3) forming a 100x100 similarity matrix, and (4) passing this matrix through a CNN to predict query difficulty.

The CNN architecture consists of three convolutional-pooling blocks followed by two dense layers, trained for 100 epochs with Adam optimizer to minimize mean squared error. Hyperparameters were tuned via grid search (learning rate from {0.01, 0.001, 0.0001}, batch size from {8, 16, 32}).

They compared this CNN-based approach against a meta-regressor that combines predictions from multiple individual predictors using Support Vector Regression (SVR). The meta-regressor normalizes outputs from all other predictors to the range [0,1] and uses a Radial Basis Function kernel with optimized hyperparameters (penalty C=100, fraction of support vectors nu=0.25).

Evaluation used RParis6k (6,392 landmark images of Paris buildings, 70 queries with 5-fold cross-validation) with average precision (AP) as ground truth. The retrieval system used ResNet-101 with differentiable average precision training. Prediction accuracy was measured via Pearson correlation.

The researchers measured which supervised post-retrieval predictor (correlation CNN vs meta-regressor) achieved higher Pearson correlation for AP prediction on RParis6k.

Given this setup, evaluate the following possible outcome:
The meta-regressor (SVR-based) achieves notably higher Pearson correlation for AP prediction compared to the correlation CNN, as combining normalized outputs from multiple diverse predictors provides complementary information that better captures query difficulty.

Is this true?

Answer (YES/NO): NO